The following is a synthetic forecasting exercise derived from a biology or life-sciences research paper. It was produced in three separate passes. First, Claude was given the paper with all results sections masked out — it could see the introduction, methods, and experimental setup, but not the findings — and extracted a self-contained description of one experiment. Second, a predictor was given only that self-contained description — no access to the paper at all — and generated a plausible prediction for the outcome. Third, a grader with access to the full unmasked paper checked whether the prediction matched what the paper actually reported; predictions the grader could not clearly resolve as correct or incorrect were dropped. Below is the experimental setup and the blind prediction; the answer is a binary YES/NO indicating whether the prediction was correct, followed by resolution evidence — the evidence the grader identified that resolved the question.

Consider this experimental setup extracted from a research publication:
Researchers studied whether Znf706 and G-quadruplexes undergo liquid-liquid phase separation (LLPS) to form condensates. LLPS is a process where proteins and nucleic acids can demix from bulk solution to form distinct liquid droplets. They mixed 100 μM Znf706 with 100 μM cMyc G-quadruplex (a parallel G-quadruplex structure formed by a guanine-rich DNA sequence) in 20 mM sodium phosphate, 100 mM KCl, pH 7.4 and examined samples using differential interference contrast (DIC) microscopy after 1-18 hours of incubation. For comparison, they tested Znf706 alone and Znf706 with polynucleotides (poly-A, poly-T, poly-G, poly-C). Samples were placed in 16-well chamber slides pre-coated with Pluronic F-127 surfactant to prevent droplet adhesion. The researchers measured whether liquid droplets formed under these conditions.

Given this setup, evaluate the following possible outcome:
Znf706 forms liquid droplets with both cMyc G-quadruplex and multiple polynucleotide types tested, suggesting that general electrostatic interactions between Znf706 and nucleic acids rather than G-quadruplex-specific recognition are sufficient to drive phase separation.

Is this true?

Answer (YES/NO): NO